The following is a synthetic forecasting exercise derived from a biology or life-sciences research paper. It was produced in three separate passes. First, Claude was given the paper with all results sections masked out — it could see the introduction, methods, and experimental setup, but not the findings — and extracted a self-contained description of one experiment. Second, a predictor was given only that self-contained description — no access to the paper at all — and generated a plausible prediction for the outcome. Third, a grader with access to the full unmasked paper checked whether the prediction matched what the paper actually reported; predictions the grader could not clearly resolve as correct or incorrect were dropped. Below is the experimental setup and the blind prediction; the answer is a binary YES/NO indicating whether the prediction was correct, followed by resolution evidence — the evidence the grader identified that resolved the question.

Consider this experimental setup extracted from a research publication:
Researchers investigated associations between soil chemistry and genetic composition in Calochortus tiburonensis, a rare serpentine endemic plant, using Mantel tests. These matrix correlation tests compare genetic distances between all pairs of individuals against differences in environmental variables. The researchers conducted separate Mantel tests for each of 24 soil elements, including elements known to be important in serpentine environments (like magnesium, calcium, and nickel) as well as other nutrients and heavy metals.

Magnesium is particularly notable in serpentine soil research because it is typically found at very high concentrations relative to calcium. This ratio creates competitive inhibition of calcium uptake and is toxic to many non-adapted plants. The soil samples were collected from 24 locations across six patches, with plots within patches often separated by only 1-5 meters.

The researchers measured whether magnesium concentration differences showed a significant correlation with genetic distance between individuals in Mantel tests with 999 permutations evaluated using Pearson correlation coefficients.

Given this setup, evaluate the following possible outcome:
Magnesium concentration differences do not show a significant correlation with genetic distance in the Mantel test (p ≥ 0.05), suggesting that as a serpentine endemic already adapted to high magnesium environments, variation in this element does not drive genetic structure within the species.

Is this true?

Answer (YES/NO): NO